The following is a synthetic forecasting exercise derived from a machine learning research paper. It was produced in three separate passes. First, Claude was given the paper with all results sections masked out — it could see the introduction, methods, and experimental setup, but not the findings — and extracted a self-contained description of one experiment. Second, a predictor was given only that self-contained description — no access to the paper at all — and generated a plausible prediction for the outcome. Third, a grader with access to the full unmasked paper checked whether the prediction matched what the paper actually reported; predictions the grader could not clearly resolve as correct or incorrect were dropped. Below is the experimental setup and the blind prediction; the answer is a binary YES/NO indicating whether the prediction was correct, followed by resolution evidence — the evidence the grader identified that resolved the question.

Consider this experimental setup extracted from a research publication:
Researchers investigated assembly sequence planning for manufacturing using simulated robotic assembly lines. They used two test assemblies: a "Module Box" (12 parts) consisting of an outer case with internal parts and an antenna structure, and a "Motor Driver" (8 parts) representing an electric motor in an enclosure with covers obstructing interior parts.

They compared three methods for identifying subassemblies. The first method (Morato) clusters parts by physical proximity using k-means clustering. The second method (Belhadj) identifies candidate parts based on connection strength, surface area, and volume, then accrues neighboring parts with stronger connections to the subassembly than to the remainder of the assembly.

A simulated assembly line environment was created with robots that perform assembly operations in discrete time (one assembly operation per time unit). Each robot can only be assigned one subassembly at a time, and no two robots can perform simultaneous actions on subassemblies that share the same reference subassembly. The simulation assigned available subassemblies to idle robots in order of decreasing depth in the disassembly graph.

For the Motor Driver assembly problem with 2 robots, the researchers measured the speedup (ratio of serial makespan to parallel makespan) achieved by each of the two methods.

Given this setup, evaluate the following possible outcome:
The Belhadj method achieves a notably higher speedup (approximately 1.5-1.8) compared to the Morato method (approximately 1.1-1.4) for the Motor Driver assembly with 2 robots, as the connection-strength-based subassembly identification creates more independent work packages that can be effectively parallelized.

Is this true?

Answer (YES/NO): NO